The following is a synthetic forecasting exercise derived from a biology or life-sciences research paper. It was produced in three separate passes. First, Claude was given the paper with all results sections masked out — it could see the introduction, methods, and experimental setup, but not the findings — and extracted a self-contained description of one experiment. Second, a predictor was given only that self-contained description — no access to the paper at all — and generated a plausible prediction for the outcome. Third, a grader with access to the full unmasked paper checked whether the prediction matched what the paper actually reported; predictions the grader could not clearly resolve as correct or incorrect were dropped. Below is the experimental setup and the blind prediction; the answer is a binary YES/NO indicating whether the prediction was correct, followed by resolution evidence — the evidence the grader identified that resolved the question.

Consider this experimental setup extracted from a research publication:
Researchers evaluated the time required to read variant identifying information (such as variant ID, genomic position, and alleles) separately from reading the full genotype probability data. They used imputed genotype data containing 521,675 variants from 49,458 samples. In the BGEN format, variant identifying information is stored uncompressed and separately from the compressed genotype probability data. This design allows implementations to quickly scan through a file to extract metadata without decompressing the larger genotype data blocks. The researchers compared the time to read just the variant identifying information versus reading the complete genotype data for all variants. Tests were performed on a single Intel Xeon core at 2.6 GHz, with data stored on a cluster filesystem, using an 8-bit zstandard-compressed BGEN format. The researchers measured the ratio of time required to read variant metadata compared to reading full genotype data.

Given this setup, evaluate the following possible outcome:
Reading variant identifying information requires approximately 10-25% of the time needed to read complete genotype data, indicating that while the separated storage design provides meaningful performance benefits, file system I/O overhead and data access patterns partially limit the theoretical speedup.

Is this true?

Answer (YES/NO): NO